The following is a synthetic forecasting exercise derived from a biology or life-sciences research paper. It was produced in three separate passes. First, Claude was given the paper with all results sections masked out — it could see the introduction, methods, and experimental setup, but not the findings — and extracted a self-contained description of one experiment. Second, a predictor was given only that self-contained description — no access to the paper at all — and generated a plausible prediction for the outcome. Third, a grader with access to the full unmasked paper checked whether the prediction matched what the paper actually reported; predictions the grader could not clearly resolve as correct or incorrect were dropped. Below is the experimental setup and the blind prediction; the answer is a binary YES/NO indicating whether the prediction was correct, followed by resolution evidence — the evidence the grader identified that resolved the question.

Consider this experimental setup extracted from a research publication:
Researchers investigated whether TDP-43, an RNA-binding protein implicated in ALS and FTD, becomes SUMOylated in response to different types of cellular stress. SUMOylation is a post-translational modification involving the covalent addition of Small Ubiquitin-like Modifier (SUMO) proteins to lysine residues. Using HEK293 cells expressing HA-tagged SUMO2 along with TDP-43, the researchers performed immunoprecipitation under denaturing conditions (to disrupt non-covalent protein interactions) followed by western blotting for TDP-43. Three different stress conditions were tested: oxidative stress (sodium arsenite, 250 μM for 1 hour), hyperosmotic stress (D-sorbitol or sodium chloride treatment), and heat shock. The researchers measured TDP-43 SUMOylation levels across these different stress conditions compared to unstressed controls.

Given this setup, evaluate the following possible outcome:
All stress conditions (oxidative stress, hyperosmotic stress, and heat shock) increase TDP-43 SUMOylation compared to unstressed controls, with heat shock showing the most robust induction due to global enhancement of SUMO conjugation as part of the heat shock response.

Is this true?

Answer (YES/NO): NO